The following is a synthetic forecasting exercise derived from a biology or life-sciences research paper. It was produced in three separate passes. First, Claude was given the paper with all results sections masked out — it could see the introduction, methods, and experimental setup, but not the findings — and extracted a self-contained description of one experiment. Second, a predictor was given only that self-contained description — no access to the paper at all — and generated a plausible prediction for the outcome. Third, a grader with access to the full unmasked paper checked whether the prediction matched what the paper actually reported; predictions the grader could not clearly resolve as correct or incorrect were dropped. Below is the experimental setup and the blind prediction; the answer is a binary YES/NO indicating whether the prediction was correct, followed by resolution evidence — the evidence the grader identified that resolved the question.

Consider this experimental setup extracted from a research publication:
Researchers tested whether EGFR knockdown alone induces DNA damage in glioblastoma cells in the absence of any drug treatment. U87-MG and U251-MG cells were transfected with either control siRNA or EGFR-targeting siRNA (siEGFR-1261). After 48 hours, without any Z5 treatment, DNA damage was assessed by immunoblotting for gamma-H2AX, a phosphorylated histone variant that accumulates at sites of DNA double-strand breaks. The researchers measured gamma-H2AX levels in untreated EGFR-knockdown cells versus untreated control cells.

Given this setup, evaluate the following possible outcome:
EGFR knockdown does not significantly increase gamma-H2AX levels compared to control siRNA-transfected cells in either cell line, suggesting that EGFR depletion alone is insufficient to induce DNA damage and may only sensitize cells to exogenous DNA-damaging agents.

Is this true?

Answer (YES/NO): YES